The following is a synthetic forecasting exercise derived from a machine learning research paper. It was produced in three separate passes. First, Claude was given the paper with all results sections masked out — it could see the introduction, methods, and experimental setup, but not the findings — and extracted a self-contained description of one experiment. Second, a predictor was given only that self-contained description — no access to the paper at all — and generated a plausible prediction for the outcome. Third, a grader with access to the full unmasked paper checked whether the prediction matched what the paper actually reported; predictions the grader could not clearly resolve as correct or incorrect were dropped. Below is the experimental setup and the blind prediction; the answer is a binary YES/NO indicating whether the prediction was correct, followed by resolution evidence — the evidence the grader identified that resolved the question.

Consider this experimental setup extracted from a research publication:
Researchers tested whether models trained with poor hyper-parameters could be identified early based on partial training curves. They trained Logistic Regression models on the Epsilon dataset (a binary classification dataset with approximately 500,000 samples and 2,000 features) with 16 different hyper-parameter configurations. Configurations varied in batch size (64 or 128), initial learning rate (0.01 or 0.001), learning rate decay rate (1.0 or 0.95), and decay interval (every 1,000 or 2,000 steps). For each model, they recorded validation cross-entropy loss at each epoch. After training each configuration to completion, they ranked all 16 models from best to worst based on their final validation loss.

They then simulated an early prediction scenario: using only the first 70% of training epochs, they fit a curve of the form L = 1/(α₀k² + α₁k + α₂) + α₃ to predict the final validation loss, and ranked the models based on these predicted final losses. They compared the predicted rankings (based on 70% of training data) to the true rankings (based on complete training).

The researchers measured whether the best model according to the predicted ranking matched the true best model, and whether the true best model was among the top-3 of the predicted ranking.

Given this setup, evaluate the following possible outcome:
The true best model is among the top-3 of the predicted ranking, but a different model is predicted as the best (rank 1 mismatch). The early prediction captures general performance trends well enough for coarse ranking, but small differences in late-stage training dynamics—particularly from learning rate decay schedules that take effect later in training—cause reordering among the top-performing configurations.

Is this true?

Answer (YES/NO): NO